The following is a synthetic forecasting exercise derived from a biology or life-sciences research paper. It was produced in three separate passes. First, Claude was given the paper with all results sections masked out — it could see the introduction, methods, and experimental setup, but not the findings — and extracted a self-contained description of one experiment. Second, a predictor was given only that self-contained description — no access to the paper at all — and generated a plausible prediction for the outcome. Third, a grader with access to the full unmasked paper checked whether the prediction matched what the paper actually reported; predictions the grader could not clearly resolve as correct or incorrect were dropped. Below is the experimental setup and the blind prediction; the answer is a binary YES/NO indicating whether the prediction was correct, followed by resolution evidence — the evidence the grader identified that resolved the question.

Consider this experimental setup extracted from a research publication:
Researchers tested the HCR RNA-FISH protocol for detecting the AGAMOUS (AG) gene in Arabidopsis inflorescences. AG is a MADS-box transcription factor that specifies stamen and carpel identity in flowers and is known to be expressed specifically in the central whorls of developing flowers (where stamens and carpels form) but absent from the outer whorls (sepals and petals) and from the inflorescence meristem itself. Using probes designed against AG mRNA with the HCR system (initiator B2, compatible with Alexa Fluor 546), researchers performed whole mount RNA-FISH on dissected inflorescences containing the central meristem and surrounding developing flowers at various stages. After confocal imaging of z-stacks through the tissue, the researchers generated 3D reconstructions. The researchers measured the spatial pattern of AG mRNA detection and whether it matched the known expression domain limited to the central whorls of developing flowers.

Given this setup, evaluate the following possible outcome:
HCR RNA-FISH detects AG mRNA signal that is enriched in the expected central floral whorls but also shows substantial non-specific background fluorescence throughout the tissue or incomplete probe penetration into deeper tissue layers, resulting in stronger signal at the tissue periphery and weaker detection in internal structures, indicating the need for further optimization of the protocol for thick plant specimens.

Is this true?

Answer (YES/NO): NO